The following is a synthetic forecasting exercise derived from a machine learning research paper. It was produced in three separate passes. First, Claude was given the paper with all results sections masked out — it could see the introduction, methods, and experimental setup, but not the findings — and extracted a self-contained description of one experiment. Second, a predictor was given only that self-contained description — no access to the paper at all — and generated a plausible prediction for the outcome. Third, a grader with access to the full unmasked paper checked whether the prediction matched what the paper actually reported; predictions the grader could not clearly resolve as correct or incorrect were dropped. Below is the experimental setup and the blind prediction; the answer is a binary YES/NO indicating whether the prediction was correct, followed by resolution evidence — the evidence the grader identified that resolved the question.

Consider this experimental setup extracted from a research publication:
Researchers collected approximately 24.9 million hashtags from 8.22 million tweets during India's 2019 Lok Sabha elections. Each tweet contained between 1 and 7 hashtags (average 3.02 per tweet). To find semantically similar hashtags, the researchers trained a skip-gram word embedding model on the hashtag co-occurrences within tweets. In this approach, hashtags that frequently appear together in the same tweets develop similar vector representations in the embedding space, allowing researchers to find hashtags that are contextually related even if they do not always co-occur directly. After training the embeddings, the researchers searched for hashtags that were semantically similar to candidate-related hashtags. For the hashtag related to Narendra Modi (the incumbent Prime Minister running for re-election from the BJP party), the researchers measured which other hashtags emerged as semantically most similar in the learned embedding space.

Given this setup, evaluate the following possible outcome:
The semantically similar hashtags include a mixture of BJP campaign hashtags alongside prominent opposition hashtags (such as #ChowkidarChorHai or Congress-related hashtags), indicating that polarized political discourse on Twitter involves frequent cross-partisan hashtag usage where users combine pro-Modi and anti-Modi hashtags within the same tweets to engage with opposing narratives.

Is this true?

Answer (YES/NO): NO